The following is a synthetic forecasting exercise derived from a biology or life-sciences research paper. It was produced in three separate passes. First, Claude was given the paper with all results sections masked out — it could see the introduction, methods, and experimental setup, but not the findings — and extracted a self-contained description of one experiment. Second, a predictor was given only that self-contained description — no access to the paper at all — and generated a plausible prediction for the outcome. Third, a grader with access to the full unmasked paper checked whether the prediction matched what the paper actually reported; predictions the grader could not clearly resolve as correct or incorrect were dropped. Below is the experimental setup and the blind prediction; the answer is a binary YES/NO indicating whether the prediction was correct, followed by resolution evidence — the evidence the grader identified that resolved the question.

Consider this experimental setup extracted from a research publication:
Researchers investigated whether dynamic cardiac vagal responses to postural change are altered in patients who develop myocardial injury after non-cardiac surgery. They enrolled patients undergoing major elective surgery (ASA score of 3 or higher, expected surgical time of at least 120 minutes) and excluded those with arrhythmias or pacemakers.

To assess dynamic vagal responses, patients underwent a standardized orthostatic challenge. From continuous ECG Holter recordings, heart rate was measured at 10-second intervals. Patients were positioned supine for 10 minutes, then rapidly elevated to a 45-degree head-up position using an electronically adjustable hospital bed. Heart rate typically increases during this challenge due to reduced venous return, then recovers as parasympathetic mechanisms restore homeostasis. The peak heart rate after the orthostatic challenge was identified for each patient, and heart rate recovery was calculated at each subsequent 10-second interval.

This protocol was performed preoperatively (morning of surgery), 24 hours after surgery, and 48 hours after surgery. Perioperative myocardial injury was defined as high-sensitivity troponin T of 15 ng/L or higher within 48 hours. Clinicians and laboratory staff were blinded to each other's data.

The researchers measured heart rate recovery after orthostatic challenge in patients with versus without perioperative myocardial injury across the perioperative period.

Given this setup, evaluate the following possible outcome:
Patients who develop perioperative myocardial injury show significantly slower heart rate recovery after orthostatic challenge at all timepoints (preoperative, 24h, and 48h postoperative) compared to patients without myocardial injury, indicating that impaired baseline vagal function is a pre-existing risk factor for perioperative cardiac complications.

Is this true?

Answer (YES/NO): NO